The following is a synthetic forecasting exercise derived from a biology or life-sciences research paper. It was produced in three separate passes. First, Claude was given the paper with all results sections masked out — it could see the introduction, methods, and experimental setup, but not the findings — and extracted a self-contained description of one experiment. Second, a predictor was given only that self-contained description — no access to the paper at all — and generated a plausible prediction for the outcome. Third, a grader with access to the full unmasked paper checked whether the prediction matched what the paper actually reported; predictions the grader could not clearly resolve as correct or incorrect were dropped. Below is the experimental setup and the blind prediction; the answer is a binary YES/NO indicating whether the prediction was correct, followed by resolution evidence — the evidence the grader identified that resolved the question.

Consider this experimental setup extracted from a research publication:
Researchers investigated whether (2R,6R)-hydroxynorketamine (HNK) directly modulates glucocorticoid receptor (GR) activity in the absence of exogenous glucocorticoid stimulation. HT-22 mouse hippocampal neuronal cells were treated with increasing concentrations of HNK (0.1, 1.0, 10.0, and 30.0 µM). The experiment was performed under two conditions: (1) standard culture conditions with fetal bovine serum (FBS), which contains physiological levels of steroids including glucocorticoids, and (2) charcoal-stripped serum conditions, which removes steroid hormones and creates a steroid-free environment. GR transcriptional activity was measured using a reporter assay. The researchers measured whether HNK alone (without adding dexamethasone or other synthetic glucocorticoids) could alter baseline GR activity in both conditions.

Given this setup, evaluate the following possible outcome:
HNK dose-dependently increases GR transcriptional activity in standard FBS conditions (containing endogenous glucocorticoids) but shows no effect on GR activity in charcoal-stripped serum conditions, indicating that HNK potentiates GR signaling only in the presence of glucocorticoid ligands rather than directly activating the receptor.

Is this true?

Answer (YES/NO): NO